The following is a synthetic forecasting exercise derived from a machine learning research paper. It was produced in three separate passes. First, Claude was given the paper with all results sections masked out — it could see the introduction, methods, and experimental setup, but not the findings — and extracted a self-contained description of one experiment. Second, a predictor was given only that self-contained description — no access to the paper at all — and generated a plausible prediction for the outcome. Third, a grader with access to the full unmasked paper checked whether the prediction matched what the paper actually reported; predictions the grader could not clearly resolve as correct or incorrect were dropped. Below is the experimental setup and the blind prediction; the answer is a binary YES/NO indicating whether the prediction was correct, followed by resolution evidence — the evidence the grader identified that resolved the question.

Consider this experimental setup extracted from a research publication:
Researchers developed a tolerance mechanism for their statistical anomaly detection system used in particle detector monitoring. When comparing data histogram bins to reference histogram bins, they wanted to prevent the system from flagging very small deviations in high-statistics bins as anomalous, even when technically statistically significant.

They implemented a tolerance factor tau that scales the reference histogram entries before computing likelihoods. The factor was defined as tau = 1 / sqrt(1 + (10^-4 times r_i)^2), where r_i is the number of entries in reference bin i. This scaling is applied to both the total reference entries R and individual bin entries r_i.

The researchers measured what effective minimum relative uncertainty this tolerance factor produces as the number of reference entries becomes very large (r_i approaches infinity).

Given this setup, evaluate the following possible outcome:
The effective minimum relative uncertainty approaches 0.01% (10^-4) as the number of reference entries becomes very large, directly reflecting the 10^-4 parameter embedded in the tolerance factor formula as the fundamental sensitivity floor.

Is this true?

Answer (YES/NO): NO